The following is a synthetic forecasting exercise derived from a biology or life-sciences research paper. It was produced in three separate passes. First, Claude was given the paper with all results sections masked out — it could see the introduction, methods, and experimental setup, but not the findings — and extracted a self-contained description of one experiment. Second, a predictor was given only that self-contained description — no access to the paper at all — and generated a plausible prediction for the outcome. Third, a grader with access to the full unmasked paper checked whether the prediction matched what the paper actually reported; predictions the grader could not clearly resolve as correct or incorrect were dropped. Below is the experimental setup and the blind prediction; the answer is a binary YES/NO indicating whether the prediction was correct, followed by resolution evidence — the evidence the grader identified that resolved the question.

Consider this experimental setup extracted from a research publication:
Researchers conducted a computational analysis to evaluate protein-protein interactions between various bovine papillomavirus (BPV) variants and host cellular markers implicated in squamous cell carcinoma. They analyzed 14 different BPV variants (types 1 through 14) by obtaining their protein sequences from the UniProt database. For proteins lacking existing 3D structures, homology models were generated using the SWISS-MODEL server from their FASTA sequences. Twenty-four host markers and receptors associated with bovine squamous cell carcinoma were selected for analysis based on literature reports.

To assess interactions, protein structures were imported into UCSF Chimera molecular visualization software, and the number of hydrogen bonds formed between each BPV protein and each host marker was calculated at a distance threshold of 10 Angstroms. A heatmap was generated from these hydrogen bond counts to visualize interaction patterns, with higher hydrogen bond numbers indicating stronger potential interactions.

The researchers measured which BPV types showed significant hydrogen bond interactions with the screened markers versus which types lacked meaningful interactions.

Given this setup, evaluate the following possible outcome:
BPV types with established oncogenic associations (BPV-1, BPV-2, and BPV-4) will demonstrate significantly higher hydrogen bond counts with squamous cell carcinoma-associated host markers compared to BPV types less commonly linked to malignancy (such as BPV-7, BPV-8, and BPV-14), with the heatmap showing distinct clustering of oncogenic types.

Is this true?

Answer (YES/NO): NO